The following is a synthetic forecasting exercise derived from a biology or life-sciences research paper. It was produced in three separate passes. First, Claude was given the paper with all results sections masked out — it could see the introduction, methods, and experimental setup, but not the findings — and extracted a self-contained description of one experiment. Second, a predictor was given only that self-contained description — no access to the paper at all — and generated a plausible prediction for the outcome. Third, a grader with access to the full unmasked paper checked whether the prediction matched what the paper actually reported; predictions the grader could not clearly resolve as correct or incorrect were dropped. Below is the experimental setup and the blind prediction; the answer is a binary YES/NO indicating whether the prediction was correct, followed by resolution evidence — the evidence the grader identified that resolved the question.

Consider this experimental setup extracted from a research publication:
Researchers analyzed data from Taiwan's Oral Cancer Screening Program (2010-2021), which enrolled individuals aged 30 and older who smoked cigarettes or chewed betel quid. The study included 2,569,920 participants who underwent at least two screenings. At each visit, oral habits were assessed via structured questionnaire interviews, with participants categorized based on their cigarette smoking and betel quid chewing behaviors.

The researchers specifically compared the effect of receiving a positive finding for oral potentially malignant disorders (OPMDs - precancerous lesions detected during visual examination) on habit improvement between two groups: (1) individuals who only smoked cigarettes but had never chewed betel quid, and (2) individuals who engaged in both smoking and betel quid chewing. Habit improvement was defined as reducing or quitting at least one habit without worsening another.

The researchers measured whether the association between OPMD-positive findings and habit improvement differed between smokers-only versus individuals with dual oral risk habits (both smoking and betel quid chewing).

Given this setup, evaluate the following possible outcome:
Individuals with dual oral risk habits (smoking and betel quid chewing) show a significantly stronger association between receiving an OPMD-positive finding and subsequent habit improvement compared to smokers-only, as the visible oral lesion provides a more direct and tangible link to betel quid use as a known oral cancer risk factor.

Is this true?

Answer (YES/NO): NO